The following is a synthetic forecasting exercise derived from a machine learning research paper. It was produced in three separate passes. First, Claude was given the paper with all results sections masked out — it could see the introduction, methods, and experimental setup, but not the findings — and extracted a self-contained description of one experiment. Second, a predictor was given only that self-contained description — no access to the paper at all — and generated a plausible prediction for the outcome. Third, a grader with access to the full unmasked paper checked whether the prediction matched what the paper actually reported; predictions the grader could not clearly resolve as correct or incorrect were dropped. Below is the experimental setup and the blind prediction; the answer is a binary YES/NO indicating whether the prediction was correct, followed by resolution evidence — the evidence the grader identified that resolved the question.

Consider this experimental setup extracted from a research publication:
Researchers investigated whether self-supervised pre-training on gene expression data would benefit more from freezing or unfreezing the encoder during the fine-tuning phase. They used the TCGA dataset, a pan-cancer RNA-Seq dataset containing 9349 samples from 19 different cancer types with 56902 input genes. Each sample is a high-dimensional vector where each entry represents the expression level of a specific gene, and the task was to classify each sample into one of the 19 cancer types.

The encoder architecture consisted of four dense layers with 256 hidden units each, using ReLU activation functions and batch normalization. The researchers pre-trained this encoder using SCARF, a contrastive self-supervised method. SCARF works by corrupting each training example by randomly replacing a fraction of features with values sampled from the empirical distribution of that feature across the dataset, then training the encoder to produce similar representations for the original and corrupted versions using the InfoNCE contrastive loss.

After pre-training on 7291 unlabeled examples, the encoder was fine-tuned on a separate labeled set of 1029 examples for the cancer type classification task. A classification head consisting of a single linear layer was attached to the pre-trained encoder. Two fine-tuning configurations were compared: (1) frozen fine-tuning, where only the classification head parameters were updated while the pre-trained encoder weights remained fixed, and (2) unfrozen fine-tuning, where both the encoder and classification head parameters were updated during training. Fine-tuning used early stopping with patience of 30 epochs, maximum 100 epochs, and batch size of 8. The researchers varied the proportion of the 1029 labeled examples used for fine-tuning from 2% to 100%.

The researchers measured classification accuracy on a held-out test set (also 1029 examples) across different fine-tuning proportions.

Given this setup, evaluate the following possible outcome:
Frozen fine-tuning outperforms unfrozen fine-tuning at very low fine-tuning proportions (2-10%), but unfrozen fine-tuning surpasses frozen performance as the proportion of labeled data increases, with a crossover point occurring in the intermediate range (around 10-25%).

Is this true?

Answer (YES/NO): NO